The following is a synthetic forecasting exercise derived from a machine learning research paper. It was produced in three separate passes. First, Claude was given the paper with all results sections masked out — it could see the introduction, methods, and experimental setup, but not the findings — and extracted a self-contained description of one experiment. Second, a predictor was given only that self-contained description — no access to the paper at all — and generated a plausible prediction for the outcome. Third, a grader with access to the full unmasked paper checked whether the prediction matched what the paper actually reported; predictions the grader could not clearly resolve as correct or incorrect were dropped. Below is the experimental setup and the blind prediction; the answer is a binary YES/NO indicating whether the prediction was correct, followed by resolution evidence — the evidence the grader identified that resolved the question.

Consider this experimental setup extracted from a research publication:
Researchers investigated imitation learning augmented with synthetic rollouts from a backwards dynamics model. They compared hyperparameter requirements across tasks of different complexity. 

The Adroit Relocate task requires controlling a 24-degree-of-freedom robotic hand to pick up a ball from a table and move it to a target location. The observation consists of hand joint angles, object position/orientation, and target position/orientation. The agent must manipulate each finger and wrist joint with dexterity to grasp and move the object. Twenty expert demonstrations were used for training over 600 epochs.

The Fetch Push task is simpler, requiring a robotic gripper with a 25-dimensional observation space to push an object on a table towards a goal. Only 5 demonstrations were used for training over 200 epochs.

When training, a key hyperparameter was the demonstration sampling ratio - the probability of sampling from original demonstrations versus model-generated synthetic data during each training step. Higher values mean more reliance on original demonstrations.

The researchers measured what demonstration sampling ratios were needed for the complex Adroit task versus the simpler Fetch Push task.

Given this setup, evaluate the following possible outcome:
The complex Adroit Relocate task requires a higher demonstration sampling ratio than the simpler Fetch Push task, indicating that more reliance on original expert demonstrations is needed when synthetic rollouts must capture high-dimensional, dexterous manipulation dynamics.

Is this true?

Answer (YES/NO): YES